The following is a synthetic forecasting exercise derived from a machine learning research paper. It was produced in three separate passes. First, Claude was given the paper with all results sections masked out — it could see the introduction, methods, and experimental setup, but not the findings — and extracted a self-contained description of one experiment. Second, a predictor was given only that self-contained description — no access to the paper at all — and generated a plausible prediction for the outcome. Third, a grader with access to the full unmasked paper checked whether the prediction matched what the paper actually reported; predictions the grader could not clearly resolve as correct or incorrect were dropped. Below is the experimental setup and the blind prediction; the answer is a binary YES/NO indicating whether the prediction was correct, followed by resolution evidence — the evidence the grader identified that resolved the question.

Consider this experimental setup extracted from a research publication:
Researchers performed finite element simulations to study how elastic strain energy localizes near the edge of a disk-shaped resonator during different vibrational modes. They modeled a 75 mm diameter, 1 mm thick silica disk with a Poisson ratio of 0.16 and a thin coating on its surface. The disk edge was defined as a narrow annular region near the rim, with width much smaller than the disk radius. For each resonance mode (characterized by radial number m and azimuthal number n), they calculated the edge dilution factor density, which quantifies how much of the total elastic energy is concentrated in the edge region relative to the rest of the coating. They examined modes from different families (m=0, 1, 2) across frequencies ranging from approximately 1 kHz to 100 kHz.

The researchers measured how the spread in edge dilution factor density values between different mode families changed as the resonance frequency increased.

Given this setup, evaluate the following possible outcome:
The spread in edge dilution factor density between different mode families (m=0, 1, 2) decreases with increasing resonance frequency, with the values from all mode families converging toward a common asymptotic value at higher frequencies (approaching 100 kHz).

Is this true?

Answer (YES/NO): NO